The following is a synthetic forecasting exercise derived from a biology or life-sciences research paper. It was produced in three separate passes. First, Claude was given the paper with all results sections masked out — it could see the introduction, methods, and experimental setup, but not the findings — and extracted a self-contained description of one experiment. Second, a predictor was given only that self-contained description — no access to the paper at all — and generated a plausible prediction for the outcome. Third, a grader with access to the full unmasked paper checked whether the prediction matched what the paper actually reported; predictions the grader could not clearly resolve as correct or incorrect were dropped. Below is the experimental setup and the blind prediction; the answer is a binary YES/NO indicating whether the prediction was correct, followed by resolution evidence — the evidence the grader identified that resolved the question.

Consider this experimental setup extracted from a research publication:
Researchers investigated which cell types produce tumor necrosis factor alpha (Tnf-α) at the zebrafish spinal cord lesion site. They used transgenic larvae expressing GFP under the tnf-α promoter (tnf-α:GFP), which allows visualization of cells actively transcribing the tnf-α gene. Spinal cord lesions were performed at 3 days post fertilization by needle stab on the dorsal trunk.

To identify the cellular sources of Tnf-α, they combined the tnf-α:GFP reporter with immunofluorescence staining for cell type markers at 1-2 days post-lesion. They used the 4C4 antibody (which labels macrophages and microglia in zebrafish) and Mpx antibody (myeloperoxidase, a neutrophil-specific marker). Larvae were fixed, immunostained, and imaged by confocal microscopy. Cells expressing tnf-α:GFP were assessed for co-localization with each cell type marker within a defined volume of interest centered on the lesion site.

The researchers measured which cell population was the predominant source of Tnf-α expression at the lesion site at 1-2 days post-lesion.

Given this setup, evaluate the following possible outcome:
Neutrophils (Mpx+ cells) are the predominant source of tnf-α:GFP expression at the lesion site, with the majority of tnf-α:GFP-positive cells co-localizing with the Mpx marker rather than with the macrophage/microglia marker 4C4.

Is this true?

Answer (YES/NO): NO